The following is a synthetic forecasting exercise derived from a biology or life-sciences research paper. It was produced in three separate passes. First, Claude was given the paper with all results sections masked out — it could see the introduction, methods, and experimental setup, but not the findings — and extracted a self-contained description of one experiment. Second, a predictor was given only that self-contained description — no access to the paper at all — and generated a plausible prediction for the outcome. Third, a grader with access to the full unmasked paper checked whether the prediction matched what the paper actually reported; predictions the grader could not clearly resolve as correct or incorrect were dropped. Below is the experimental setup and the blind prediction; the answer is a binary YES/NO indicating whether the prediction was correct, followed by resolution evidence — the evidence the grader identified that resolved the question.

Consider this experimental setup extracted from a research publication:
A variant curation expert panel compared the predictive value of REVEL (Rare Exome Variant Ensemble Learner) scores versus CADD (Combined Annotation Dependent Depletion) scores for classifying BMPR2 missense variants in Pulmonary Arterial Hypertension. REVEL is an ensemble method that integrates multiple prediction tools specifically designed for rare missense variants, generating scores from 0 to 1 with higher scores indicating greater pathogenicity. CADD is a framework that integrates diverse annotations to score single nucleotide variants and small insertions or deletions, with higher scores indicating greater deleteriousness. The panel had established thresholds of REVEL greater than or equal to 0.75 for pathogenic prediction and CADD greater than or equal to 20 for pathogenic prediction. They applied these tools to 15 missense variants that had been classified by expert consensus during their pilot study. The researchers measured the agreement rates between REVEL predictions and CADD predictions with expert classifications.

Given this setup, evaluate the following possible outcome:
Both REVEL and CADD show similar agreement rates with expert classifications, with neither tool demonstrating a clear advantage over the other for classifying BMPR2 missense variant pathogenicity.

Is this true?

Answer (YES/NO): YES